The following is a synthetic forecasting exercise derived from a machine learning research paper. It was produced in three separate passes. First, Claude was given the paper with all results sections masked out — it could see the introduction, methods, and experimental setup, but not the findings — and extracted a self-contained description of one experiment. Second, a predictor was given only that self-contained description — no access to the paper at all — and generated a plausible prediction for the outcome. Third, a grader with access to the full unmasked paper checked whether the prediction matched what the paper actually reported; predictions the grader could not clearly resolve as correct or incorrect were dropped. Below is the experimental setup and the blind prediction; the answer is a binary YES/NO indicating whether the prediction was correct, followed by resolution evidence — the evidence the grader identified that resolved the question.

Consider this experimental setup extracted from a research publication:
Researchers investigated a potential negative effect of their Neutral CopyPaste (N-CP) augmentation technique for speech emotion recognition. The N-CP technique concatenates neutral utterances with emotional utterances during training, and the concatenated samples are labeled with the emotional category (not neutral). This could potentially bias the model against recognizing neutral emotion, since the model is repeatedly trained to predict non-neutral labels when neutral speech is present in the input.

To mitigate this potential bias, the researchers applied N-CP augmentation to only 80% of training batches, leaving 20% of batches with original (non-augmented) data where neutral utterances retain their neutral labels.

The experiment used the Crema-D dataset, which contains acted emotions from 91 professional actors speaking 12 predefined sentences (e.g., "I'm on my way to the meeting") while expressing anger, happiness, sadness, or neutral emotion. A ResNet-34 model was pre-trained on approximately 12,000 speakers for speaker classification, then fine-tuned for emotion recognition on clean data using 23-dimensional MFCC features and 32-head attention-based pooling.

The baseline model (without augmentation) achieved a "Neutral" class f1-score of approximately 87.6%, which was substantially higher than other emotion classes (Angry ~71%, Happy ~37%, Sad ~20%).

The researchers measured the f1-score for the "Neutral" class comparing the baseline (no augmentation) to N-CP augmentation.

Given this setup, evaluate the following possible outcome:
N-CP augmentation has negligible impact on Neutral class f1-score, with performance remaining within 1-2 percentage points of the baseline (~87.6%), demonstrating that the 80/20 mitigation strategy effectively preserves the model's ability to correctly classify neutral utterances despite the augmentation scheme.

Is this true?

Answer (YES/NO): YES